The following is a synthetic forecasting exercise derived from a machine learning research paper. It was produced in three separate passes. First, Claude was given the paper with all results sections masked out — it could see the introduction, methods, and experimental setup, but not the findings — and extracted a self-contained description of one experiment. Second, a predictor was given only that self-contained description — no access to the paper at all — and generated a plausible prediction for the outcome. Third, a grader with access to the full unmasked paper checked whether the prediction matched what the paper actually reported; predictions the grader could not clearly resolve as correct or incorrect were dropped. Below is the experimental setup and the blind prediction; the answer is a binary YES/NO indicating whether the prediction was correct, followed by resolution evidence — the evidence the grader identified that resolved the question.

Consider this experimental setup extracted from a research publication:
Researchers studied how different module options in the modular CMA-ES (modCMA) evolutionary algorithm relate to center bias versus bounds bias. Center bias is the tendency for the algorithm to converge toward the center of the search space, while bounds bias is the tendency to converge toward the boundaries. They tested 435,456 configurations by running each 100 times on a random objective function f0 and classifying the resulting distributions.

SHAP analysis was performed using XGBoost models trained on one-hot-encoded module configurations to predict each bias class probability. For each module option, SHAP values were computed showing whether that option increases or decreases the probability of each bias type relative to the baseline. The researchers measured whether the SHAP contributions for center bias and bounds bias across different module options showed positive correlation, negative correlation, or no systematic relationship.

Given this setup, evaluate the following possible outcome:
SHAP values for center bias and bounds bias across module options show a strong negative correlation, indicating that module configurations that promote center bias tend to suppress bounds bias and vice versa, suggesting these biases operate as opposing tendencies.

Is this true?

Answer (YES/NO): YES